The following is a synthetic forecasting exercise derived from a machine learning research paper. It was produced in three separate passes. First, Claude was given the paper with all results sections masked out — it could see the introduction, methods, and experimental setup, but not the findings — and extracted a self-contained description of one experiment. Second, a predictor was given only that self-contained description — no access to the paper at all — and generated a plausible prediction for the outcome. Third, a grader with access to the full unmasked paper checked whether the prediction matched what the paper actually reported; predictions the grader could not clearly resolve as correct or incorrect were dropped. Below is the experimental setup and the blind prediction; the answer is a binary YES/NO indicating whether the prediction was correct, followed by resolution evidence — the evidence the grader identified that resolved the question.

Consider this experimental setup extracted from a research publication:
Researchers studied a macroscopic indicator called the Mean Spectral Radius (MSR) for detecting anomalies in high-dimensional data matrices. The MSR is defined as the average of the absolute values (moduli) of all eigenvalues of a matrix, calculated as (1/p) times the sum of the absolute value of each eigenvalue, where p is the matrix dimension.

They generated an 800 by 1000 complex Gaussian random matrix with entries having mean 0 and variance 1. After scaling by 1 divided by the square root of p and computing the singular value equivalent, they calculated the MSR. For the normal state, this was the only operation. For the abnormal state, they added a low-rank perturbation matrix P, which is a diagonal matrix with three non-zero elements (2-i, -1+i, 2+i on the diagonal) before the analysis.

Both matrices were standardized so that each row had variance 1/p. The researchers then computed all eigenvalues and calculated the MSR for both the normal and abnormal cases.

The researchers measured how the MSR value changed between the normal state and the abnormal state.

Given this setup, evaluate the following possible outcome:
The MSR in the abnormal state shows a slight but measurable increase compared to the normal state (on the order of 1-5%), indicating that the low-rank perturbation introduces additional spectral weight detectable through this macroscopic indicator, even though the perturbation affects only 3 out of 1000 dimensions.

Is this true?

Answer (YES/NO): NO